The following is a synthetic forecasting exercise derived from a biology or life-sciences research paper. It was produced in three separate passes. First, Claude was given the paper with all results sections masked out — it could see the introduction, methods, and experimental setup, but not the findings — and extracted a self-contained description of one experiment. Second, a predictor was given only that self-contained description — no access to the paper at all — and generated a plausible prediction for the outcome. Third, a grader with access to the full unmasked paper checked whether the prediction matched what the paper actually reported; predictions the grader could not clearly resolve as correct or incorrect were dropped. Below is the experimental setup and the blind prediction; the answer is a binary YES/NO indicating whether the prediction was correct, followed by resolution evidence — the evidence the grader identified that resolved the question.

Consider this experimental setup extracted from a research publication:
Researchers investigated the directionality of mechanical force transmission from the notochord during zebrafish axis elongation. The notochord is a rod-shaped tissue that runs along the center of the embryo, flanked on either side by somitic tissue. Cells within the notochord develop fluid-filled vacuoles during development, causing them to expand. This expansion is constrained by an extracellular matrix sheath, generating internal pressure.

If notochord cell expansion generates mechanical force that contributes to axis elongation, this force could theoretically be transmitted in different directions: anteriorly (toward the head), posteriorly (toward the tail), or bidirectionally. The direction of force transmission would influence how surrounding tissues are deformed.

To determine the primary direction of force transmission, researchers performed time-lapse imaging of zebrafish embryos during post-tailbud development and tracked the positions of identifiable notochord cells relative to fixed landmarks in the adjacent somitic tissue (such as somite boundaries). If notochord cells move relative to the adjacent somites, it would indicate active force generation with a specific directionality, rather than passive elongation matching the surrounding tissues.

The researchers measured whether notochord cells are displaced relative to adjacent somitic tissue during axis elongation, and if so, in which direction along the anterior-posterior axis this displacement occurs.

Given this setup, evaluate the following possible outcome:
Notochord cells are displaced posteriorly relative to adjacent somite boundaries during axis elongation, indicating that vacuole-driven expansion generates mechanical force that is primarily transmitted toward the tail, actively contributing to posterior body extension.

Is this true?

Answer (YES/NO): YES